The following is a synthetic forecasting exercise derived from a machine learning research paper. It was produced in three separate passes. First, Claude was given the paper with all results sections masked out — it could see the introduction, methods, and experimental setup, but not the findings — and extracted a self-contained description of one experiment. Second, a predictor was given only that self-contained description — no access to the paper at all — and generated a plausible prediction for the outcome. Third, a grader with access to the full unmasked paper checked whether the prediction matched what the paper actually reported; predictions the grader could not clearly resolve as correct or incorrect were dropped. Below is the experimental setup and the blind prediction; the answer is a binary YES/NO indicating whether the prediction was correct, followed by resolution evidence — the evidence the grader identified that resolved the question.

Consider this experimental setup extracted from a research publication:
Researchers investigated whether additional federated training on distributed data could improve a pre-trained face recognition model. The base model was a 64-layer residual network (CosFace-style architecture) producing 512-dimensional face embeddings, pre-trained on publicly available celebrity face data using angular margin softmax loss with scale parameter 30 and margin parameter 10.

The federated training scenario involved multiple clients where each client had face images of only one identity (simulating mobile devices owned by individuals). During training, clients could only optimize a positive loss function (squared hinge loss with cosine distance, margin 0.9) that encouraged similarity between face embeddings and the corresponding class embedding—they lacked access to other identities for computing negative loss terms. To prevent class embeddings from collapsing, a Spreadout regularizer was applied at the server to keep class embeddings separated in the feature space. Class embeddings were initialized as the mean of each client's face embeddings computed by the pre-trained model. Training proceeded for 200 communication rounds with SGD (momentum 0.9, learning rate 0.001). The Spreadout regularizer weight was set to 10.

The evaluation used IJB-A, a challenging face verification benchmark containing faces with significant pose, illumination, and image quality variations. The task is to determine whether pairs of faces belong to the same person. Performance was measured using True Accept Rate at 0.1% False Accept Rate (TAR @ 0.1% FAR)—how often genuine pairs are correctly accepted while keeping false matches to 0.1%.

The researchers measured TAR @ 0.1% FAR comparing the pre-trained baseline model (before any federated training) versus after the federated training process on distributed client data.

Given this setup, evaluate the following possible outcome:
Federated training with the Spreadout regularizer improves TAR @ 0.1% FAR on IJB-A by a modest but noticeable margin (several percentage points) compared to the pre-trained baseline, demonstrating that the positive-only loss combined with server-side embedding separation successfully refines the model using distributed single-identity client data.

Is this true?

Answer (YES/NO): NO